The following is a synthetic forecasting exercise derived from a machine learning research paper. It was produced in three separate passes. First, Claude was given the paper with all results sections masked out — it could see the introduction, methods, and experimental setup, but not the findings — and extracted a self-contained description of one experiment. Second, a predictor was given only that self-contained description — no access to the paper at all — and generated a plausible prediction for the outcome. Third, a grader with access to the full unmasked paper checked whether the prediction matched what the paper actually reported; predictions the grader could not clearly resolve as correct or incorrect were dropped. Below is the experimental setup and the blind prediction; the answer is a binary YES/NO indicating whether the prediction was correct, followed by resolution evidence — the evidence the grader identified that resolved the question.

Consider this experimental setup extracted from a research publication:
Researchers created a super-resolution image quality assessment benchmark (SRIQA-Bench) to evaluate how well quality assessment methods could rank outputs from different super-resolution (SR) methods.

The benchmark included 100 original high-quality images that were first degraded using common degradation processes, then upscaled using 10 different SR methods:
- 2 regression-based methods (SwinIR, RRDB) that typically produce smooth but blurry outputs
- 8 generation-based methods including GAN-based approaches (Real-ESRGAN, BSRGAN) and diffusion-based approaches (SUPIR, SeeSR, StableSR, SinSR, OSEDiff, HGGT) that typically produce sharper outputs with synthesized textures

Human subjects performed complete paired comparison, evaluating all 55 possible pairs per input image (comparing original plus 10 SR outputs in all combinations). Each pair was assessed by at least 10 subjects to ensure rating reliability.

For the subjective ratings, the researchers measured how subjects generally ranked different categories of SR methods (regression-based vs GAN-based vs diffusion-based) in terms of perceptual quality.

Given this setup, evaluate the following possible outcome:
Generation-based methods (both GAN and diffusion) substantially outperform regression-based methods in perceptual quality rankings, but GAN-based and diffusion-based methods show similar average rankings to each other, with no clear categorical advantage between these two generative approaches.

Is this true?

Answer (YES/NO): NO